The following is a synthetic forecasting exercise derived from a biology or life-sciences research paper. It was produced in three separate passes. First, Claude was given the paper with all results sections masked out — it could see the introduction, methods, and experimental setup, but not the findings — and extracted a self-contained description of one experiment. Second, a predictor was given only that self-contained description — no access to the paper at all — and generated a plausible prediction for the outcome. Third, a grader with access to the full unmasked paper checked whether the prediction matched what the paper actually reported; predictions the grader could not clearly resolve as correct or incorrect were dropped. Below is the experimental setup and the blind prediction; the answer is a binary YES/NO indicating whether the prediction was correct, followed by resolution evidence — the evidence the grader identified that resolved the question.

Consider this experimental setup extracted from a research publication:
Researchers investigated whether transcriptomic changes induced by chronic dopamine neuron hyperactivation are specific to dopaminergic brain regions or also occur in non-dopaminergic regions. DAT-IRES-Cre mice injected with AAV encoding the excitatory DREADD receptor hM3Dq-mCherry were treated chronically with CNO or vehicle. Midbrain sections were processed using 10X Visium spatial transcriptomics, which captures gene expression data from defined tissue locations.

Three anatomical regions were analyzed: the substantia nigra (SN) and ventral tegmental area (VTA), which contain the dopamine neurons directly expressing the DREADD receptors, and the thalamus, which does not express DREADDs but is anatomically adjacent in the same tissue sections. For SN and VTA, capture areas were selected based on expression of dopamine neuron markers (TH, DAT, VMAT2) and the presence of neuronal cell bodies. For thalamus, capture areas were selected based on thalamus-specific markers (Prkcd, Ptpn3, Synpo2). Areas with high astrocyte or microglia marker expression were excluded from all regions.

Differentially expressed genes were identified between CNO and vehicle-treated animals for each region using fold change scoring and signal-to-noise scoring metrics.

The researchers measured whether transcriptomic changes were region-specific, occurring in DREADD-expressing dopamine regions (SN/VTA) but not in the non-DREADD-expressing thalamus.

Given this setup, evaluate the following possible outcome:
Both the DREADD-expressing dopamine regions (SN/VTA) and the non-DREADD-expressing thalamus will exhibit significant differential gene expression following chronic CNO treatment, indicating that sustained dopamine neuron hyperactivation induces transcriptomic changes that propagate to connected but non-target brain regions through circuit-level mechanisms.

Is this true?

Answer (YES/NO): NO